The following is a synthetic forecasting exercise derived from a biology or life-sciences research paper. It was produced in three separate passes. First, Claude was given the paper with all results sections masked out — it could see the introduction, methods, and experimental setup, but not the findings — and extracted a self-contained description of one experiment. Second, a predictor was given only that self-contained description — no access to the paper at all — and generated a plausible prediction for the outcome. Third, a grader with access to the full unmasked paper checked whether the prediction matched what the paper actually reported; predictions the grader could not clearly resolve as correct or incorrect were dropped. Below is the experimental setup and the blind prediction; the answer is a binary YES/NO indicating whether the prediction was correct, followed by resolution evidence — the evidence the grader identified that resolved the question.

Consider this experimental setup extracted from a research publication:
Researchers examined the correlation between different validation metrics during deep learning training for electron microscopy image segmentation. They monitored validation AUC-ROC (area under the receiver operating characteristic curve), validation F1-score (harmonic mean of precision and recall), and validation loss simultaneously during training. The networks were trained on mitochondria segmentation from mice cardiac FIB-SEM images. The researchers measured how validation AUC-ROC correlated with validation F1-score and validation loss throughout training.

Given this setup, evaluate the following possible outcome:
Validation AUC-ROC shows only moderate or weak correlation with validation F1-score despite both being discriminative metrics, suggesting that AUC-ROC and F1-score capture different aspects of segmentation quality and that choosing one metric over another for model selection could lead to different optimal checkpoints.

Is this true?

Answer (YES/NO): NO